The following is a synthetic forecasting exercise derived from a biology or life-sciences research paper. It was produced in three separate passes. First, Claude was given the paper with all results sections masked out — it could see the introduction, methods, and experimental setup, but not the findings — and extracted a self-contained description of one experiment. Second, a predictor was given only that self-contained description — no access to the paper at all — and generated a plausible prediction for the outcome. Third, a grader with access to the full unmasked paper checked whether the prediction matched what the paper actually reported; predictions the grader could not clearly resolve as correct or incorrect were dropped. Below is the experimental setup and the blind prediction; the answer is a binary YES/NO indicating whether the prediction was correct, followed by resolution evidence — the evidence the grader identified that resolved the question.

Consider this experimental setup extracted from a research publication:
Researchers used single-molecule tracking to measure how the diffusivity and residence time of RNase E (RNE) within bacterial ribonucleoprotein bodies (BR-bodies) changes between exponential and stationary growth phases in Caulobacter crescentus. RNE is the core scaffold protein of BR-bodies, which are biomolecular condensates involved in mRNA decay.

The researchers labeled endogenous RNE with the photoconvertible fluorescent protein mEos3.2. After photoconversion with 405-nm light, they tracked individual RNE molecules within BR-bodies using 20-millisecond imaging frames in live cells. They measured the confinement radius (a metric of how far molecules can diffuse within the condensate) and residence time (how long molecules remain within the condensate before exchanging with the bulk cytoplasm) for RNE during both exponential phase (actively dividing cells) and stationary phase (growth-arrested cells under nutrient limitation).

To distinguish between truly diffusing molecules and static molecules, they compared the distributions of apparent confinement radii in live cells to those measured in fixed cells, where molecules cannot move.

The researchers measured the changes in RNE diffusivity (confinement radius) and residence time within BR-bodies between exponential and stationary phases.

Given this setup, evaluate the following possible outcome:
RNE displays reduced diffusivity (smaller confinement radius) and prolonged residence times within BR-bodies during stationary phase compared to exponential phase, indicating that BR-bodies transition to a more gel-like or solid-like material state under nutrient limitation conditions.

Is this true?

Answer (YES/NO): YES